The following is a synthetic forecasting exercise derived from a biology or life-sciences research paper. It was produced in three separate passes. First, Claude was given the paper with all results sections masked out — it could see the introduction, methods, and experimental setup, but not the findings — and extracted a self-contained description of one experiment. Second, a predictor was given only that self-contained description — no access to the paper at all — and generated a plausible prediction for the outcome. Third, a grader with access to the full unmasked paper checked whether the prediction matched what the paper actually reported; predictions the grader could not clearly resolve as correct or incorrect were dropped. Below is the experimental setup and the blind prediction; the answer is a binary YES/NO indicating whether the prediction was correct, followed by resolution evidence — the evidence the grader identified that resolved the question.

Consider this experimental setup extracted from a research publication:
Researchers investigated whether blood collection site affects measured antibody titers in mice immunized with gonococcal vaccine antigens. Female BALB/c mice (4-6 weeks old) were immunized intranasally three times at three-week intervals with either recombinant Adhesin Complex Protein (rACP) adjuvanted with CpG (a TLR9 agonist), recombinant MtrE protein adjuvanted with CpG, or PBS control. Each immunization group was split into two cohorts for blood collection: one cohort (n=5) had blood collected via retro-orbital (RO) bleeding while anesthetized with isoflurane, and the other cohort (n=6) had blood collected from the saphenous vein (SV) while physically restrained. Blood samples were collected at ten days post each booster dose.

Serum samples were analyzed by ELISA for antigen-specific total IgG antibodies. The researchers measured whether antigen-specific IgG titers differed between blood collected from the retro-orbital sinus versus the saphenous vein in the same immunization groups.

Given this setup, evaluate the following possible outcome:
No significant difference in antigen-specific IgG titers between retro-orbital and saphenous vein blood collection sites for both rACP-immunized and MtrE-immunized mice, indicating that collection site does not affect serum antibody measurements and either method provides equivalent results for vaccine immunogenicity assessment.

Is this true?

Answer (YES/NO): NO